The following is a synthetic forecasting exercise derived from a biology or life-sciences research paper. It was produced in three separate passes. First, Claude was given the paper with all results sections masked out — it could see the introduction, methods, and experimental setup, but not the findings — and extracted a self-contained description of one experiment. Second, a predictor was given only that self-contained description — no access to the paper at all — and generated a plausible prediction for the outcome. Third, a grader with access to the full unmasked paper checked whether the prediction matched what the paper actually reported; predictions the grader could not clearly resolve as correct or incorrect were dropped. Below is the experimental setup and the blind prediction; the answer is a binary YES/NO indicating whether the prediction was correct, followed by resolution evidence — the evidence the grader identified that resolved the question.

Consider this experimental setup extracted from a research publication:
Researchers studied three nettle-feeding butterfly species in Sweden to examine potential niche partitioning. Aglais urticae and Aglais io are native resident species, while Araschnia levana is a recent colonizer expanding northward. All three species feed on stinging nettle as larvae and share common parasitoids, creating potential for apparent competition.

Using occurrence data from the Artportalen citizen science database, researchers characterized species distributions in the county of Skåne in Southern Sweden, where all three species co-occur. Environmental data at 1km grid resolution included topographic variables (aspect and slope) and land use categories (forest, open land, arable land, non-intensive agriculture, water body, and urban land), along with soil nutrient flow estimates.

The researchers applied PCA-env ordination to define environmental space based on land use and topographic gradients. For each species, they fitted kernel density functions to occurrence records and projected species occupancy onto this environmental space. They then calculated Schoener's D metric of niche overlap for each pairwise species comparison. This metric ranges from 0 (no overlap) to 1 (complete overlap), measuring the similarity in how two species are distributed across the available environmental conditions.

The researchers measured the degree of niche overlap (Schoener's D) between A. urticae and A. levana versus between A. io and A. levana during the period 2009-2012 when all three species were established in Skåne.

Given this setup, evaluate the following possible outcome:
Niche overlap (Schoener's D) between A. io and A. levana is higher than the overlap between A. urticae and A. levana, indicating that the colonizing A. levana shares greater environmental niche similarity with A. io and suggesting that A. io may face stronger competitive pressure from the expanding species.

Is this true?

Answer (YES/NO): NO